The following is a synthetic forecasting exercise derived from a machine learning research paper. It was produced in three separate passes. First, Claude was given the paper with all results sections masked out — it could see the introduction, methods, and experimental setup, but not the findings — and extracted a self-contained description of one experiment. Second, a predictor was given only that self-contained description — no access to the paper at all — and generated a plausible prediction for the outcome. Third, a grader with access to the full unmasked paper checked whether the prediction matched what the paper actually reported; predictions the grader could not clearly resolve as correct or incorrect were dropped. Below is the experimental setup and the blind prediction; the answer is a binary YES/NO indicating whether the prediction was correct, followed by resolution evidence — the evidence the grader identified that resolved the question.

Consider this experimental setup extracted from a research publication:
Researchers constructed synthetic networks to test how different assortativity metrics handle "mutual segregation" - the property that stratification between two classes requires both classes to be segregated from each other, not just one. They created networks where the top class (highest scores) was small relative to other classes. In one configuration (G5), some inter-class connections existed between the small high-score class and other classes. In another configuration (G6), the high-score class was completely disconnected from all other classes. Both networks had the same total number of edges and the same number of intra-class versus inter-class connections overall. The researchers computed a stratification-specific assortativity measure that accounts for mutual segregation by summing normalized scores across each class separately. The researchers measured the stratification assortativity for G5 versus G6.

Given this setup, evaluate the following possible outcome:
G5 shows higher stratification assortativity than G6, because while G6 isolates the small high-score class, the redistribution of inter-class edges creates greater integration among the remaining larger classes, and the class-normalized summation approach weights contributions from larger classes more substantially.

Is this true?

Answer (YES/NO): NO